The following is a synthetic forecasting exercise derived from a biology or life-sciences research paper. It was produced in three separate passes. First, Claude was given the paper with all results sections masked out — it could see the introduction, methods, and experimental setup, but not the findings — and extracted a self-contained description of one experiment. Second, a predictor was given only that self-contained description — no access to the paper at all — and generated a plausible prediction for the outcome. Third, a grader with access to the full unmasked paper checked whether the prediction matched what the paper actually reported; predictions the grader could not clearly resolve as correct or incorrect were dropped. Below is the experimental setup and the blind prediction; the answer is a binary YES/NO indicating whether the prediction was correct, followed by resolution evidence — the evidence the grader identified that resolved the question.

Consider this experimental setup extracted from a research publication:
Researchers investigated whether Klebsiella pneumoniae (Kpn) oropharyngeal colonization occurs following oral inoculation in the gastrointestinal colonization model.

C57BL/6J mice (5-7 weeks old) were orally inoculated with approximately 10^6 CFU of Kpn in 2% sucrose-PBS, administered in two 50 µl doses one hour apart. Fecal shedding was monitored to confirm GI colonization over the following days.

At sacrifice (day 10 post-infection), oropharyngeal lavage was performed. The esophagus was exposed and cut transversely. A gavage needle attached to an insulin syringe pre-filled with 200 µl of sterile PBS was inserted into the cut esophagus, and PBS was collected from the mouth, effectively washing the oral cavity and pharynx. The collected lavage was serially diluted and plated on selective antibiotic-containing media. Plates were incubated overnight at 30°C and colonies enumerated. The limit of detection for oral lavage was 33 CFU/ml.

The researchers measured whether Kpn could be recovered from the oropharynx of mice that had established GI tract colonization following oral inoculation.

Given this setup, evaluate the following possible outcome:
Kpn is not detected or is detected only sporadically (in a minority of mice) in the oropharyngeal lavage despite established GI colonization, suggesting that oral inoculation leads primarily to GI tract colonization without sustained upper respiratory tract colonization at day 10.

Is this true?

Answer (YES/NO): NO